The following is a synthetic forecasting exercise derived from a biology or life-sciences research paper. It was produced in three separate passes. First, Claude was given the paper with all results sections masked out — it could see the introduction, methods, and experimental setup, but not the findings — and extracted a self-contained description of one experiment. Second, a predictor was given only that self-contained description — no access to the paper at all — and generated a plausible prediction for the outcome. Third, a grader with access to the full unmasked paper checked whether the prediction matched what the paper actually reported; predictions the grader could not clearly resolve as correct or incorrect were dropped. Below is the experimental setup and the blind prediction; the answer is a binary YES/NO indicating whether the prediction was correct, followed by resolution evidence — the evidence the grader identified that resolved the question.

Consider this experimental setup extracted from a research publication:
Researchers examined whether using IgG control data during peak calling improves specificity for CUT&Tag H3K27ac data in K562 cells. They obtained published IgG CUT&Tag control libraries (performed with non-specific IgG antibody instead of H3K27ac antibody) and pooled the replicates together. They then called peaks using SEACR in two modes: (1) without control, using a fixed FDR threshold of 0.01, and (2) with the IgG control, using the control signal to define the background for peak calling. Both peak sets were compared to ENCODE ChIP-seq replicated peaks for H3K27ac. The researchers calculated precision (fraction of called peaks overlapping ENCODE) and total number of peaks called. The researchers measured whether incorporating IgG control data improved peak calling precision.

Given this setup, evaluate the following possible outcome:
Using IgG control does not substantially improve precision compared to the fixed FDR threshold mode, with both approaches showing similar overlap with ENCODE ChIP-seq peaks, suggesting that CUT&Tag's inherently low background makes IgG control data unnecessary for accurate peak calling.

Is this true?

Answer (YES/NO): YES